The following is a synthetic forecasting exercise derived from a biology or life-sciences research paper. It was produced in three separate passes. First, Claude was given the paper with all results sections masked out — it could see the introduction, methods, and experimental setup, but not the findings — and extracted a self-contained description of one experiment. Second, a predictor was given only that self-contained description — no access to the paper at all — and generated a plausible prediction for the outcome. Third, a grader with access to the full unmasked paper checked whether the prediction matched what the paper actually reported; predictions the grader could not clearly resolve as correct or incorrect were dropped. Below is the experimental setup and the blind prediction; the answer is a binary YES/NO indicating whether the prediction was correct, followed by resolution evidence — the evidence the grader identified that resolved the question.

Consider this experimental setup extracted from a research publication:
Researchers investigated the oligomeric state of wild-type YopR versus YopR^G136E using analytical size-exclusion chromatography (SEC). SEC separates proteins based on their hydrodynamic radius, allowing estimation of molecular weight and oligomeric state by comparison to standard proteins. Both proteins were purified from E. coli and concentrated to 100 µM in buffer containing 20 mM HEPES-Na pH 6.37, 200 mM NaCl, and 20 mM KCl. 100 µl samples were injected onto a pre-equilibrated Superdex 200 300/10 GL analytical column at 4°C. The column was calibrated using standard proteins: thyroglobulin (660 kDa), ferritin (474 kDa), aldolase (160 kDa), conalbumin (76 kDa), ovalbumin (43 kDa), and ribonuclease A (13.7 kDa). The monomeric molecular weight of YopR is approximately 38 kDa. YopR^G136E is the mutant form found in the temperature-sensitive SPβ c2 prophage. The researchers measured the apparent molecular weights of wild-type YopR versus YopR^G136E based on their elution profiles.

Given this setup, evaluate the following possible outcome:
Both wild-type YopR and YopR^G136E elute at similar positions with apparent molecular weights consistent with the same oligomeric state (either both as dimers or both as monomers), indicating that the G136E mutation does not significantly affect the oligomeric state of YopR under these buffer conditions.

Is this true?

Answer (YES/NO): NO